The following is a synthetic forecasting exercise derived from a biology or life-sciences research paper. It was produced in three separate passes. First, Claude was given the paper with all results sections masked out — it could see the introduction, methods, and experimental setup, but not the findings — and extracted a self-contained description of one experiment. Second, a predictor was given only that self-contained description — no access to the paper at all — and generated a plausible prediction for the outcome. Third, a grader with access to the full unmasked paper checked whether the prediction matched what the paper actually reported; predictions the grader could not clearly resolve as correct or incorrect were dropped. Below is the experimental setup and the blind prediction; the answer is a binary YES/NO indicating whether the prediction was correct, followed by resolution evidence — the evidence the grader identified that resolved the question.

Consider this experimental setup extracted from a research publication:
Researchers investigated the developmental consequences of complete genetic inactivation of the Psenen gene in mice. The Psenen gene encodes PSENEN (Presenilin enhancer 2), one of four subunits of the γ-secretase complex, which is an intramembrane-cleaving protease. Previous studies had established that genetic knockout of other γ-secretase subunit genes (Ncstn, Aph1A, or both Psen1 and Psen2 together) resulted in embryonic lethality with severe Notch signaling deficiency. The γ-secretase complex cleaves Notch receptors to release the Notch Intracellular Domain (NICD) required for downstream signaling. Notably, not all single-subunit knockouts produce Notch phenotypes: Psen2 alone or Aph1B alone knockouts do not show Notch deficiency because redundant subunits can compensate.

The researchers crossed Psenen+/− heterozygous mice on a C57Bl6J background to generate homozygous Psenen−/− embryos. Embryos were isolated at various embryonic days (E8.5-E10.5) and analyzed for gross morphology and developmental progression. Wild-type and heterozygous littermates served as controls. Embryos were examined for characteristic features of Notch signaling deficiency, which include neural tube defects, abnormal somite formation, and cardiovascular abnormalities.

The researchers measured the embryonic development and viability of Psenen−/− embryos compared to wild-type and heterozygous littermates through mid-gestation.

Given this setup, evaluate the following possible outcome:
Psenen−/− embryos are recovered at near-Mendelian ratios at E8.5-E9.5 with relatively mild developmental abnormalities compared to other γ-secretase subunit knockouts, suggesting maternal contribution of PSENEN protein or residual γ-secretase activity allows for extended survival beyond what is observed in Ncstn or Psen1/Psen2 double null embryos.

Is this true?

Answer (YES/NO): NO